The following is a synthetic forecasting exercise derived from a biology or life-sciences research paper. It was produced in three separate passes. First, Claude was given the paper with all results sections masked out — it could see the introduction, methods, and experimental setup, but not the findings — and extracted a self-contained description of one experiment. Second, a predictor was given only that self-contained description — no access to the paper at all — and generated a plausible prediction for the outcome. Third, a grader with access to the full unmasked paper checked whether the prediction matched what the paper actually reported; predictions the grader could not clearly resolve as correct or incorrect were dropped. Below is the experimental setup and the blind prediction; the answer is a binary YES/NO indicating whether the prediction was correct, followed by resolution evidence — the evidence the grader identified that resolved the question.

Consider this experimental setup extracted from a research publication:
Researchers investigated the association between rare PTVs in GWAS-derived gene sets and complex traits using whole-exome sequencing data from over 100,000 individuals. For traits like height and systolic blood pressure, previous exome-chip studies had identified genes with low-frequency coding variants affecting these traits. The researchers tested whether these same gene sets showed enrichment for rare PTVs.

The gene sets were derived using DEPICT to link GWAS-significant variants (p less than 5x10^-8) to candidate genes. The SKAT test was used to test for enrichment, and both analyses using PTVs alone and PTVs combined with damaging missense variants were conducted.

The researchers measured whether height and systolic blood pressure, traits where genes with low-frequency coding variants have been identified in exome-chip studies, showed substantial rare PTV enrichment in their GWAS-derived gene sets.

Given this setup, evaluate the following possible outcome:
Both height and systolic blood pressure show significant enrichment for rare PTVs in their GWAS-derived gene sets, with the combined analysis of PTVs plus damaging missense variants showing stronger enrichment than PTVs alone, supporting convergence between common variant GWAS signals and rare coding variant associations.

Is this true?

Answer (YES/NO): NO